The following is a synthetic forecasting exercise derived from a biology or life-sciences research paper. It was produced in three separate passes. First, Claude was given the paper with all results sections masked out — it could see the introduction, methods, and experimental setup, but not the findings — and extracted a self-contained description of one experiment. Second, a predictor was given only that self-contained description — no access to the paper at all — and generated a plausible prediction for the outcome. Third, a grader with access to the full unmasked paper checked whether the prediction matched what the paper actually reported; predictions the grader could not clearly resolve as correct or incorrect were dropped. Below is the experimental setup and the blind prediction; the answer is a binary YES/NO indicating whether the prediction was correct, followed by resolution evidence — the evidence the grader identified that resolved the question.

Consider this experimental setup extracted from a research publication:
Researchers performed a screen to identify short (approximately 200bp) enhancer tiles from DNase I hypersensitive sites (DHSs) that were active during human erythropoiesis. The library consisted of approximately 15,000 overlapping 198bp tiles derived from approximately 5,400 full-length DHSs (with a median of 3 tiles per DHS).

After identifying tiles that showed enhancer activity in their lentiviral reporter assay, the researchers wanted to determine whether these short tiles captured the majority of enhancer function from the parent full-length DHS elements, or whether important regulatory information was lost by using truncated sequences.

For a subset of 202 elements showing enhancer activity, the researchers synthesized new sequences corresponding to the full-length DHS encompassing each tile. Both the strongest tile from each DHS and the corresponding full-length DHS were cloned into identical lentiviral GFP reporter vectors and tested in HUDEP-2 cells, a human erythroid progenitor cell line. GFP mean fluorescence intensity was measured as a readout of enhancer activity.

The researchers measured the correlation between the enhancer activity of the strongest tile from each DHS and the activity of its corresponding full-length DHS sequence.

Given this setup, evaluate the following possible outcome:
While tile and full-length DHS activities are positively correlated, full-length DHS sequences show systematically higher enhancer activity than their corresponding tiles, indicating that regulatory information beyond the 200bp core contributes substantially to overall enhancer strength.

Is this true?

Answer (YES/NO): NO